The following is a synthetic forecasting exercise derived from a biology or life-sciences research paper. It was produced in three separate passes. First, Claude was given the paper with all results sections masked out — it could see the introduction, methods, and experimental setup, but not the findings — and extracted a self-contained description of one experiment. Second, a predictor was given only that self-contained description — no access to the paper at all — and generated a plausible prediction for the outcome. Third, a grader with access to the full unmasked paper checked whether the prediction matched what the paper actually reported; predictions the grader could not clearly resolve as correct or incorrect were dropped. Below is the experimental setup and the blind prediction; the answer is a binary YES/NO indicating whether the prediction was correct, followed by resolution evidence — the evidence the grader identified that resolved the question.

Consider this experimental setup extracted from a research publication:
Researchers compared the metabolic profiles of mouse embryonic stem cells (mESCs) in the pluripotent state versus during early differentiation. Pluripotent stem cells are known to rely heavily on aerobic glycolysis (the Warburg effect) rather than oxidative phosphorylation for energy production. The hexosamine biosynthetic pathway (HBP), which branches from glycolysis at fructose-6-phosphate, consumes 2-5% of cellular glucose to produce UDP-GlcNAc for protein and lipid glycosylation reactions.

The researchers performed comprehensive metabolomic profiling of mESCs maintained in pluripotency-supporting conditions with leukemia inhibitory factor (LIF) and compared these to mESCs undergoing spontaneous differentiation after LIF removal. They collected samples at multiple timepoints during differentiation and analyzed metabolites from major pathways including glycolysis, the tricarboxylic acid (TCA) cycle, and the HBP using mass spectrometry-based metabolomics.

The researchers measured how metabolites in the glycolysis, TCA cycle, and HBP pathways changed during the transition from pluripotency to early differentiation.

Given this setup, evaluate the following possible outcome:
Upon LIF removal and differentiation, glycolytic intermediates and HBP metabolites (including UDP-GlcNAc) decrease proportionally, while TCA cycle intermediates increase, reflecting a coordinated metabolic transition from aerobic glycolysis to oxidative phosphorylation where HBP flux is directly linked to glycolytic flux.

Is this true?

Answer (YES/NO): NO